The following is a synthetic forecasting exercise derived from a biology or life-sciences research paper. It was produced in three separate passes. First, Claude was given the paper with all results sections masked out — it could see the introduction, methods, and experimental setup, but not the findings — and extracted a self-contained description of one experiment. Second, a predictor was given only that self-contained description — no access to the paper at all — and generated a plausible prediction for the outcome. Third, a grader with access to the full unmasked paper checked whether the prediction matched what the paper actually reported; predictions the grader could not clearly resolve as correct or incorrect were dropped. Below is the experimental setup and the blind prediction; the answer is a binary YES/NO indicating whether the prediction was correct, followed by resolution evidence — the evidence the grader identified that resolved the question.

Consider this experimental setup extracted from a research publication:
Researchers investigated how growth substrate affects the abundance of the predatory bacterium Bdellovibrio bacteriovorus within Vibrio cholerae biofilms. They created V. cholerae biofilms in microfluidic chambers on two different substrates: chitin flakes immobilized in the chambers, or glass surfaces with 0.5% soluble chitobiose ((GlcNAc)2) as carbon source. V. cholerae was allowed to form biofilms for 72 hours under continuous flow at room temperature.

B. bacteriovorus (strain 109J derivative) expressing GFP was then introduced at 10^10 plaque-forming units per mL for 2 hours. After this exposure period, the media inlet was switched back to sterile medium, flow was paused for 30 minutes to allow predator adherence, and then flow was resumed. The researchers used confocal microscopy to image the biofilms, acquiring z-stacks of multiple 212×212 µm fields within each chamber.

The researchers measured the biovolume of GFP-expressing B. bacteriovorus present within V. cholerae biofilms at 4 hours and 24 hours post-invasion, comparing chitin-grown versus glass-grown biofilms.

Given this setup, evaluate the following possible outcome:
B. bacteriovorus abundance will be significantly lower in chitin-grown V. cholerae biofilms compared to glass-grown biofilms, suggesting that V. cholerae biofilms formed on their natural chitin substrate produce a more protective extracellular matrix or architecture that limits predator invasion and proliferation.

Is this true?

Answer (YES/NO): NO